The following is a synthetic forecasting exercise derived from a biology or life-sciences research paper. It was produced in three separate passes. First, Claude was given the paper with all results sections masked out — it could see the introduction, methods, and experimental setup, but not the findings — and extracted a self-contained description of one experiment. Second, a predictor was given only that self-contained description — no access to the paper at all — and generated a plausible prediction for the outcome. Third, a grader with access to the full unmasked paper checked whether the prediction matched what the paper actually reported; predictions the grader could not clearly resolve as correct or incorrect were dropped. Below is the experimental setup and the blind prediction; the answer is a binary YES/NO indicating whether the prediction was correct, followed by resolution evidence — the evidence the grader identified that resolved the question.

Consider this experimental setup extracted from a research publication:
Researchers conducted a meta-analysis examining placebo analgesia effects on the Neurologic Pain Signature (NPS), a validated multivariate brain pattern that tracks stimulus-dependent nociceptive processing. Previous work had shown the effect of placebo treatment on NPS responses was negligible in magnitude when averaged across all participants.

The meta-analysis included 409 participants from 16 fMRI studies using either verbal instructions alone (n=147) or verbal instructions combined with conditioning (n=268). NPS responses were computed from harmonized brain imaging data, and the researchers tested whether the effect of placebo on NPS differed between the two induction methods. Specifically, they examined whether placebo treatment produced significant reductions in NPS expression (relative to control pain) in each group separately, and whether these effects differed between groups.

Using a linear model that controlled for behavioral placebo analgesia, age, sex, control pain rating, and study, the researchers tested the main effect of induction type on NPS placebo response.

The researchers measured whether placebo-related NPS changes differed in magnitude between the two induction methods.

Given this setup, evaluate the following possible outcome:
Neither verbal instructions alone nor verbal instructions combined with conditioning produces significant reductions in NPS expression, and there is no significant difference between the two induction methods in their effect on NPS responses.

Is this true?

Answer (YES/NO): NO